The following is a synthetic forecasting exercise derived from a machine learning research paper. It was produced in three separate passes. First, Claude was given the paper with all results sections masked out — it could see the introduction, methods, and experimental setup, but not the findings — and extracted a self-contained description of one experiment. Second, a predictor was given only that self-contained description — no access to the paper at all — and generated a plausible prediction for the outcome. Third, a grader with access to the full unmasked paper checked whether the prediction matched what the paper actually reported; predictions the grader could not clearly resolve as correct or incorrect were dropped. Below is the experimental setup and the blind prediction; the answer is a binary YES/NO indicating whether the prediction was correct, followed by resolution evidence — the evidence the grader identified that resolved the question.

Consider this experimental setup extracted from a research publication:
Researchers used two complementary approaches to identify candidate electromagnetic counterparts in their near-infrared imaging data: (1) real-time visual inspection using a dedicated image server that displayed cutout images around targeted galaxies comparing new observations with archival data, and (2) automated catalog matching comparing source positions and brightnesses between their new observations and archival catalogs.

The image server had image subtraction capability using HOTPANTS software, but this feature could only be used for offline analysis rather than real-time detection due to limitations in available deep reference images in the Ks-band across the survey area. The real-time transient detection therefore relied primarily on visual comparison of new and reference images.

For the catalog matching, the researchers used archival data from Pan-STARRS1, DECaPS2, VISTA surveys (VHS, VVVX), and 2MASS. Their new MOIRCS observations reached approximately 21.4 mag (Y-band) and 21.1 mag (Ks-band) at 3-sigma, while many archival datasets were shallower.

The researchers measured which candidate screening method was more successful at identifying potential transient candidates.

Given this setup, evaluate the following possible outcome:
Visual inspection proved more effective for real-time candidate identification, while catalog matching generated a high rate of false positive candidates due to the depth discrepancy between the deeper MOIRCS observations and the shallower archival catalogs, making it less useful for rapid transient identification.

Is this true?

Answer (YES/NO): NO